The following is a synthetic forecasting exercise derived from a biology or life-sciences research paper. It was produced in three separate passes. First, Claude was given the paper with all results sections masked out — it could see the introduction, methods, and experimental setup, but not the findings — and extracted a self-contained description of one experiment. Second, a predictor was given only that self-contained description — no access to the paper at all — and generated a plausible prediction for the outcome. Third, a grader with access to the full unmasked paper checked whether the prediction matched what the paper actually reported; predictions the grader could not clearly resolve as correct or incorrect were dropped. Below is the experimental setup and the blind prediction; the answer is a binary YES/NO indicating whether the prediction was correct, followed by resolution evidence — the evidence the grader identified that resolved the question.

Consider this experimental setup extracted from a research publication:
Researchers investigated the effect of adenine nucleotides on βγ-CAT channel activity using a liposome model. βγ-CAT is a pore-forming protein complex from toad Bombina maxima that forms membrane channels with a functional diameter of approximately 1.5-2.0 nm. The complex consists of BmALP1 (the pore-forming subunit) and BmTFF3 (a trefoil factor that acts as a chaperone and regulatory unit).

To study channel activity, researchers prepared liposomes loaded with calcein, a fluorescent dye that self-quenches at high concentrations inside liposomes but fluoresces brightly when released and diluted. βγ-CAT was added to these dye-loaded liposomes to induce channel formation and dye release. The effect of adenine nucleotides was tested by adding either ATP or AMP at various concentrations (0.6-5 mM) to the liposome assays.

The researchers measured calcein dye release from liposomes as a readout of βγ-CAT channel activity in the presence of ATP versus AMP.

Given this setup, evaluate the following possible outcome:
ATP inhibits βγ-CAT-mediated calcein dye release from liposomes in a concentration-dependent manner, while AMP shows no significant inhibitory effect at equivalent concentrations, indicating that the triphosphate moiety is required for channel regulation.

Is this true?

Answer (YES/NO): NO